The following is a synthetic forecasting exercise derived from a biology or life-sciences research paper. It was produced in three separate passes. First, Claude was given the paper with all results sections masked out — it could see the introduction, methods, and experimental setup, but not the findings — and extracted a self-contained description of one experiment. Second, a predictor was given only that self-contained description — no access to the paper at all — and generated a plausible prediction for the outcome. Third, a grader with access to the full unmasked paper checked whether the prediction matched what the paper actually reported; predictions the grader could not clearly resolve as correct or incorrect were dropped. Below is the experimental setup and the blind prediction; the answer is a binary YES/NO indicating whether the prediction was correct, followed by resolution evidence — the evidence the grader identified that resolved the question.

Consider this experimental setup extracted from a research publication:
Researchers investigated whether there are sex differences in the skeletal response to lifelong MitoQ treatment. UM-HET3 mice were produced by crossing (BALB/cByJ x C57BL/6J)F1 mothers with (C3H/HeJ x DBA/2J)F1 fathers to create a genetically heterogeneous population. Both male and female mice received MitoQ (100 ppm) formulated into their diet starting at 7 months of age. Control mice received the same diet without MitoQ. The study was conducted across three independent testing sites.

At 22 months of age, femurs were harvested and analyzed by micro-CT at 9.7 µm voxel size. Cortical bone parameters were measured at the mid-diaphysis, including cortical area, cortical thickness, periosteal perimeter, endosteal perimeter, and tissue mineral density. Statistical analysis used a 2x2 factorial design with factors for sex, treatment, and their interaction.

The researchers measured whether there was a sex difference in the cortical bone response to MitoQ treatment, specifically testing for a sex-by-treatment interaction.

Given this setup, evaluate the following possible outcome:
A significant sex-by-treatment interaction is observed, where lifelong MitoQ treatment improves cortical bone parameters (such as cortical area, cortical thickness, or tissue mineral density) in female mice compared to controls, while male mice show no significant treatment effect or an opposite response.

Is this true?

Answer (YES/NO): NO